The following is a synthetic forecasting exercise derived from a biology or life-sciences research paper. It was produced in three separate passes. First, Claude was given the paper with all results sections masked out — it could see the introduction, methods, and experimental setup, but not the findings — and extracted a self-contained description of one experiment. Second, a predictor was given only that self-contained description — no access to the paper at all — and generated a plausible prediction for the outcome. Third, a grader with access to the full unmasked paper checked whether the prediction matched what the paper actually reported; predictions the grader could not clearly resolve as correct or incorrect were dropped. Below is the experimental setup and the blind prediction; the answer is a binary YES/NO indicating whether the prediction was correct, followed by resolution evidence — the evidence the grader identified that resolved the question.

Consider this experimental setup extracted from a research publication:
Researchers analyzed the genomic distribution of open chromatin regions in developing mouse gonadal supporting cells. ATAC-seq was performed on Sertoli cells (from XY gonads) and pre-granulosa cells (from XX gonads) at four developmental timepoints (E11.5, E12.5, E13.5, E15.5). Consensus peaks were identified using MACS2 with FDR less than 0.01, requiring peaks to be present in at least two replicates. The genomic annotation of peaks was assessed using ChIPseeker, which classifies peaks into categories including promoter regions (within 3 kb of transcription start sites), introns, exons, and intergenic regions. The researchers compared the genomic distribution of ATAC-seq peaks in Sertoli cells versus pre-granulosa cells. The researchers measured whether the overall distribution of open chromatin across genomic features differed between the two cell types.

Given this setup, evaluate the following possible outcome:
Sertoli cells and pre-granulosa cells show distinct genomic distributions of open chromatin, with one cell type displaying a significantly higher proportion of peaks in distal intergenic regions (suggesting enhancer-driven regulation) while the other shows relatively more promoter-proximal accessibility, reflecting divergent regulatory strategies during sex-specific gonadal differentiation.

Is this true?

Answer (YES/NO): NO